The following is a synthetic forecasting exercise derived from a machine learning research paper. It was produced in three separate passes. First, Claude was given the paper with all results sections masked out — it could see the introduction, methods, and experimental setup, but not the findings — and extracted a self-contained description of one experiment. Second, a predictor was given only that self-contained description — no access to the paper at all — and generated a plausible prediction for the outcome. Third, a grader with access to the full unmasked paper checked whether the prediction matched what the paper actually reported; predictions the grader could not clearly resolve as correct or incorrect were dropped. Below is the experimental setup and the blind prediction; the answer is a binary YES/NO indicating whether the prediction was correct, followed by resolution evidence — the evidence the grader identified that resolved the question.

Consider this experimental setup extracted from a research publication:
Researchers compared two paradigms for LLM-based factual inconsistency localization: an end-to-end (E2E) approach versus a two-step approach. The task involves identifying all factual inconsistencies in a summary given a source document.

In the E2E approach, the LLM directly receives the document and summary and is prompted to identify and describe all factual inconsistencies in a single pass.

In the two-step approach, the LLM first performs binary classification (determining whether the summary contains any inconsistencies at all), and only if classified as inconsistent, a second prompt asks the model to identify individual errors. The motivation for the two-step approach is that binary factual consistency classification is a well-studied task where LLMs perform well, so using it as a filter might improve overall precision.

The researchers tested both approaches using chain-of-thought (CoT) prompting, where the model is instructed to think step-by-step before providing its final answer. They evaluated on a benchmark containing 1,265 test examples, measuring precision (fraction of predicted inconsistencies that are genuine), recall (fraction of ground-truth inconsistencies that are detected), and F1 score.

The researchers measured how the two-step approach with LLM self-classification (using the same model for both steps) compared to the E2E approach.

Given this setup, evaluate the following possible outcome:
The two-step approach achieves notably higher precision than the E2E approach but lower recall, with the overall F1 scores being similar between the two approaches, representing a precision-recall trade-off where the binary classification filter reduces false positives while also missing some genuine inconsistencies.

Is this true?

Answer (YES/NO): NO